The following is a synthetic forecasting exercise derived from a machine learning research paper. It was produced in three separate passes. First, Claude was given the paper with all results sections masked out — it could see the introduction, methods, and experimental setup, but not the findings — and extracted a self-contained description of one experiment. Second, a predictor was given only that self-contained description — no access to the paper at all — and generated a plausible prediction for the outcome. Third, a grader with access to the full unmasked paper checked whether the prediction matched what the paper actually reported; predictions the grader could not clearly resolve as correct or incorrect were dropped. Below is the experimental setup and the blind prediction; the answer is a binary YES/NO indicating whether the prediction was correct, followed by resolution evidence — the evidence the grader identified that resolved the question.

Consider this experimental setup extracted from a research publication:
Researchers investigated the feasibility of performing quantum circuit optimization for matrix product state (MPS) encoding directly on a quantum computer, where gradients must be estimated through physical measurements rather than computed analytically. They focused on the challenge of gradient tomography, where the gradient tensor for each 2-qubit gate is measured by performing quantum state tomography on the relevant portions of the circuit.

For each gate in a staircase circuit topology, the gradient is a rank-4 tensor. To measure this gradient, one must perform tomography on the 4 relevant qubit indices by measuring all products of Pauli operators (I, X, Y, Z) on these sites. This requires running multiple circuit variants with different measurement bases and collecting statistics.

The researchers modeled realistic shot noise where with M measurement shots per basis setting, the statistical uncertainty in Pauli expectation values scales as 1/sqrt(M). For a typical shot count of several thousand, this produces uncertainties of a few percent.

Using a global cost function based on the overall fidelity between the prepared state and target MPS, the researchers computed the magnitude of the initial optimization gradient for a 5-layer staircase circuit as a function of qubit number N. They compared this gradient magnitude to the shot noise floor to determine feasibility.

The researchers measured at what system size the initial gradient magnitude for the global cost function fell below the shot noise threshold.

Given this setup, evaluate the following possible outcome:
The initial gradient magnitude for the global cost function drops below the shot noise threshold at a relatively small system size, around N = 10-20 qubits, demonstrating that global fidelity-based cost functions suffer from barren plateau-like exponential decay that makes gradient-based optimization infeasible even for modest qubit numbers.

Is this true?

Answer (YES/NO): YES